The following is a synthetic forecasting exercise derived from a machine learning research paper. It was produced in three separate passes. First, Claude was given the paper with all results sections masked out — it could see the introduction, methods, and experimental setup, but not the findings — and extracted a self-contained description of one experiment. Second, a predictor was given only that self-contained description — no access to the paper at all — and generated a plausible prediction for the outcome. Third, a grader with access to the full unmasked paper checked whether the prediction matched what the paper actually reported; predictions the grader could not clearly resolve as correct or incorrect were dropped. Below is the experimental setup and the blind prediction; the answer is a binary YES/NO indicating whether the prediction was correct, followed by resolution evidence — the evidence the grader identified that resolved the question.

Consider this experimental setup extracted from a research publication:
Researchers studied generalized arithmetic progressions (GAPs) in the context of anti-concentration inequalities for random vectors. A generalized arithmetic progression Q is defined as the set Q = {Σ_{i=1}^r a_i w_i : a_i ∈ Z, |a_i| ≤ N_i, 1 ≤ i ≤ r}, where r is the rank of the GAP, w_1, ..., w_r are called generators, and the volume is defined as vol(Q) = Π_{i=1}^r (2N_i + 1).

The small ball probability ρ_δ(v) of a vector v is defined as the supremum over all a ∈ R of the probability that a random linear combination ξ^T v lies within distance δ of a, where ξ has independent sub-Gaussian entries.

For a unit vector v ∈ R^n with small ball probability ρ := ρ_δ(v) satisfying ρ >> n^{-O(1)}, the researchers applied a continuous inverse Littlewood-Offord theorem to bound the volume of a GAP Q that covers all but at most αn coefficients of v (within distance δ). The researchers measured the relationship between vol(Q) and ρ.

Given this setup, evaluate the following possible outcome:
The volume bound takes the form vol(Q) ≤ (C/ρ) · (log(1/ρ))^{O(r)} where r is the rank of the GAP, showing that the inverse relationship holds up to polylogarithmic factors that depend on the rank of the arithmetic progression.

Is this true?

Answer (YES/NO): NO